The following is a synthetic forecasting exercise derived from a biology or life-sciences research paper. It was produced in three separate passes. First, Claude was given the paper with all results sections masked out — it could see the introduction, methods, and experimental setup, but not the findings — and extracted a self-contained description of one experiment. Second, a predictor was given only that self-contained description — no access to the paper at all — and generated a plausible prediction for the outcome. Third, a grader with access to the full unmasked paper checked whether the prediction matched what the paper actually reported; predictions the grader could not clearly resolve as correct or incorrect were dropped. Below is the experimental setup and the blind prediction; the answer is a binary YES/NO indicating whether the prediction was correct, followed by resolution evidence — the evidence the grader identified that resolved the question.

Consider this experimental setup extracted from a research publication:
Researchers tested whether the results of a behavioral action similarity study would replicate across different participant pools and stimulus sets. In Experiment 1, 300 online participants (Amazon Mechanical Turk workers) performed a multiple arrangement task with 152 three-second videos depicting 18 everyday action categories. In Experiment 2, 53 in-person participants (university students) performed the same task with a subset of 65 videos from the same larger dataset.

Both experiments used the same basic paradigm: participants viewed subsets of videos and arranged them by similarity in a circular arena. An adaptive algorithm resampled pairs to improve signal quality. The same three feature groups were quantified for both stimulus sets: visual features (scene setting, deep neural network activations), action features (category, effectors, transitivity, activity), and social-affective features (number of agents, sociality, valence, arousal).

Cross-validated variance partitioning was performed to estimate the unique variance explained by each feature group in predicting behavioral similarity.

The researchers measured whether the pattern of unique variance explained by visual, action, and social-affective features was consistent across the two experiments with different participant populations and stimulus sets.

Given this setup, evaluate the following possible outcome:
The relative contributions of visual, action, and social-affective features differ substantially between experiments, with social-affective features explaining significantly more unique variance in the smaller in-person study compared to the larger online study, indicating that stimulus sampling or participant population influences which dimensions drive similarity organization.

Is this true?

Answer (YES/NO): YES